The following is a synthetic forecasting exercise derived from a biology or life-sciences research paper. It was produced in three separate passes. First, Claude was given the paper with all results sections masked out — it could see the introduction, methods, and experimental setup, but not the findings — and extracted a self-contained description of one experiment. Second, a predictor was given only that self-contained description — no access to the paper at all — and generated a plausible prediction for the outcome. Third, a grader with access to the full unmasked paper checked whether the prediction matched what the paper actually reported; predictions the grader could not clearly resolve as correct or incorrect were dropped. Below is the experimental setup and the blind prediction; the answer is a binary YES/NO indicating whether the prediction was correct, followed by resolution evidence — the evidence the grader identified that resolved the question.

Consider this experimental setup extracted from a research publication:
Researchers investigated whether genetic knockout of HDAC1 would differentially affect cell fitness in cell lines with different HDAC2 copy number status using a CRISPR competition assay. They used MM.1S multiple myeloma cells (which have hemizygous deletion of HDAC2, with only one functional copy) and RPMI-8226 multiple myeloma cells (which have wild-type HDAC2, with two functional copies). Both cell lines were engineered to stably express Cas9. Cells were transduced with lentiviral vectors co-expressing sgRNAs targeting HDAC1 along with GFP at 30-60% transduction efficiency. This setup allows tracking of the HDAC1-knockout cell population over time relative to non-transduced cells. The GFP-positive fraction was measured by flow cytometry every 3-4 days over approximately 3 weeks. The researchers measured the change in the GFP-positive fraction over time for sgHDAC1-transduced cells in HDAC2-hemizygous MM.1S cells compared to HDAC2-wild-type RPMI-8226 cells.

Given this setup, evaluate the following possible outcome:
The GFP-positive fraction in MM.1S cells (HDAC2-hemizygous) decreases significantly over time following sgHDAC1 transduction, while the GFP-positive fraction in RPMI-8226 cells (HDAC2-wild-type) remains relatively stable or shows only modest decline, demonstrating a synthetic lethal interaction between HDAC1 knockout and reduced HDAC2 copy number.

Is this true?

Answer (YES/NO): NO